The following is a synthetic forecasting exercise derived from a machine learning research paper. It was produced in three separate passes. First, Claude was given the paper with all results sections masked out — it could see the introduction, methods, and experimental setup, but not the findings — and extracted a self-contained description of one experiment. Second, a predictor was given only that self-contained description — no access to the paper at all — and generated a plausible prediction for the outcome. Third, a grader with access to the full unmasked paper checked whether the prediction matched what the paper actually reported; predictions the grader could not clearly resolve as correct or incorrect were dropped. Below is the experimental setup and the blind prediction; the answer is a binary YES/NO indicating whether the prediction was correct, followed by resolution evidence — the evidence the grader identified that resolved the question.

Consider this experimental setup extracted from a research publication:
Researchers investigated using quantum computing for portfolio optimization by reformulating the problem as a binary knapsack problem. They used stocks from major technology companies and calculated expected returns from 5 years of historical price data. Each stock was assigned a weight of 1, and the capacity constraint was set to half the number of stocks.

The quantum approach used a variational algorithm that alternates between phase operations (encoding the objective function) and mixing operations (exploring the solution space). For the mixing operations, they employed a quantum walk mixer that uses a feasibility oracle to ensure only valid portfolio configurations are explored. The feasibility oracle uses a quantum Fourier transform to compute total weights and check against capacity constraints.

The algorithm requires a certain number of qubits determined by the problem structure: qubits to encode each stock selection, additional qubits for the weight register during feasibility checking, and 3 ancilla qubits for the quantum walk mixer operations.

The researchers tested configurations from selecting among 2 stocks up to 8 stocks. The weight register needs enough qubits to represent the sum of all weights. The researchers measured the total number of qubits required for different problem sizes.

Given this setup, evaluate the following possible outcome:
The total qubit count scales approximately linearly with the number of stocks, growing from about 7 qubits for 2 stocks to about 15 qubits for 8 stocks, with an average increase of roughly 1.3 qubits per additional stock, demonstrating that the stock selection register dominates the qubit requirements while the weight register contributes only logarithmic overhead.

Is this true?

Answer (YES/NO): NO